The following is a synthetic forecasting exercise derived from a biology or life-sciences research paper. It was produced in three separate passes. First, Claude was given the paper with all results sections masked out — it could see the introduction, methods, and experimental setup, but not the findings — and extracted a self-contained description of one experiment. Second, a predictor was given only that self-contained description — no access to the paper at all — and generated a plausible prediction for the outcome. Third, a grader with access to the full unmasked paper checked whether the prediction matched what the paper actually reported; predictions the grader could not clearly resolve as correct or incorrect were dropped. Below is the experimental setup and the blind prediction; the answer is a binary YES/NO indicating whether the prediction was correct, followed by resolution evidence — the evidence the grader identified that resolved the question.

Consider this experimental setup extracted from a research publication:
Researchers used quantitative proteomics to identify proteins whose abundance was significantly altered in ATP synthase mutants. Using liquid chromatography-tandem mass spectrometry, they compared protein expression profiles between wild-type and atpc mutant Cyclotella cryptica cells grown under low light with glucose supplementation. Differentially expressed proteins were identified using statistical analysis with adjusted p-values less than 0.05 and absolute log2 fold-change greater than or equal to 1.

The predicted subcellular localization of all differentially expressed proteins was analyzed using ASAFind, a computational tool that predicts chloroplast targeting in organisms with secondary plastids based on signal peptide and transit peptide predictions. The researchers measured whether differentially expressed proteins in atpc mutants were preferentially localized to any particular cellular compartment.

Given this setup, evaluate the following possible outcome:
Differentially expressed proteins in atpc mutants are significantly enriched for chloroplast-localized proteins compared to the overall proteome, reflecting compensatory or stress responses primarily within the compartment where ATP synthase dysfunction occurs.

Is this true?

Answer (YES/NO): NO